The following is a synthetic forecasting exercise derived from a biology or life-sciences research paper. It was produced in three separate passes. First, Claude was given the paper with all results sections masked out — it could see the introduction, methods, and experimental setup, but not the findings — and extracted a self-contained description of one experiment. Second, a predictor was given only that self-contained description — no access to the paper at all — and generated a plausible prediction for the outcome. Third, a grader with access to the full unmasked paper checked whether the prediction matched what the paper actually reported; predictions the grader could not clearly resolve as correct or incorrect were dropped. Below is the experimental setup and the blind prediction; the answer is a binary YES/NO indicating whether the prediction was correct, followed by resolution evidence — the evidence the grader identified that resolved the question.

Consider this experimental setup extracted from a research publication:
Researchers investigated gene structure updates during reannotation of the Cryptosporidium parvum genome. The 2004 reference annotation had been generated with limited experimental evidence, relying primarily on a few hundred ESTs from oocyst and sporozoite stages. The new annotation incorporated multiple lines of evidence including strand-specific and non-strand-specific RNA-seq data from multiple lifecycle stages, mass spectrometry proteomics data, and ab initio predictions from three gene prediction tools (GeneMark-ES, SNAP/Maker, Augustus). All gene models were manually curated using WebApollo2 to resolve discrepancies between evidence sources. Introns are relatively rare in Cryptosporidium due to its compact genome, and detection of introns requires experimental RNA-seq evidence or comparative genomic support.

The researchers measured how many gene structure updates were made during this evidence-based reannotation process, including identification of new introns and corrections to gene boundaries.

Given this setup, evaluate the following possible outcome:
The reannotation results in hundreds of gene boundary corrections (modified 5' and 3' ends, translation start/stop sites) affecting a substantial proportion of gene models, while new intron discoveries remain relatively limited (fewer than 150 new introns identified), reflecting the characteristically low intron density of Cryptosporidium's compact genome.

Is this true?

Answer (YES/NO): NO